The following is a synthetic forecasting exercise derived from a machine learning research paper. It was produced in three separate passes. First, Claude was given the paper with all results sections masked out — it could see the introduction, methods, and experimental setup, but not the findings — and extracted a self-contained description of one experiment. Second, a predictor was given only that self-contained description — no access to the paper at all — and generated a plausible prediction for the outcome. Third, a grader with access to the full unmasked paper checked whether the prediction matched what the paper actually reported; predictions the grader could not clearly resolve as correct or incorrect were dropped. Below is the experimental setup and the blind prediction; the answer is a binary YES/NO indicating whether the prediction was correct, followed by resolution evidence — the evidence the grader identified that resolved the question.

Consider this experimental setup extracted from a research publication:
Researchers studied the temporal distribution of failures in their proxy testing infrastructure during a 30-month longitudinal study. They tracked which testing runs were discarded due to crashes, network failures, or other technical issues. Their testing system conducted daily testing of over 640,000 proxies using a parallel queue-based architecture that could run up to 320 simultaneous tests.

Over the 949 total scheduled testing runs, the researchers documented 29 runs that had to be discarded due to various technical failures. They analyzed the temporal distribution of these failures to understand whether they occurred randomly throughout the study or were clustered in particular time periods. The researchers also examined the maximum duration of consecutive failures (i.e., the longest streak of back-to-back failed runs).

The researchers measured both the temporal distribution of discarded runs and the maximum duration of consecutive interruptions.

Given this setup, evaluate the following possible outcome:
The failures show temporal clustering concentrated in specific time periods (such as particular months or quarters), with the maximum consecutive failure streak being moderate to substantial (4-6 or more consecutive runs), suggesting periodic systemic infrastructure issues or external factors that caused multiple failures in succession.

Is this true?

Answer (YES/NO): NO